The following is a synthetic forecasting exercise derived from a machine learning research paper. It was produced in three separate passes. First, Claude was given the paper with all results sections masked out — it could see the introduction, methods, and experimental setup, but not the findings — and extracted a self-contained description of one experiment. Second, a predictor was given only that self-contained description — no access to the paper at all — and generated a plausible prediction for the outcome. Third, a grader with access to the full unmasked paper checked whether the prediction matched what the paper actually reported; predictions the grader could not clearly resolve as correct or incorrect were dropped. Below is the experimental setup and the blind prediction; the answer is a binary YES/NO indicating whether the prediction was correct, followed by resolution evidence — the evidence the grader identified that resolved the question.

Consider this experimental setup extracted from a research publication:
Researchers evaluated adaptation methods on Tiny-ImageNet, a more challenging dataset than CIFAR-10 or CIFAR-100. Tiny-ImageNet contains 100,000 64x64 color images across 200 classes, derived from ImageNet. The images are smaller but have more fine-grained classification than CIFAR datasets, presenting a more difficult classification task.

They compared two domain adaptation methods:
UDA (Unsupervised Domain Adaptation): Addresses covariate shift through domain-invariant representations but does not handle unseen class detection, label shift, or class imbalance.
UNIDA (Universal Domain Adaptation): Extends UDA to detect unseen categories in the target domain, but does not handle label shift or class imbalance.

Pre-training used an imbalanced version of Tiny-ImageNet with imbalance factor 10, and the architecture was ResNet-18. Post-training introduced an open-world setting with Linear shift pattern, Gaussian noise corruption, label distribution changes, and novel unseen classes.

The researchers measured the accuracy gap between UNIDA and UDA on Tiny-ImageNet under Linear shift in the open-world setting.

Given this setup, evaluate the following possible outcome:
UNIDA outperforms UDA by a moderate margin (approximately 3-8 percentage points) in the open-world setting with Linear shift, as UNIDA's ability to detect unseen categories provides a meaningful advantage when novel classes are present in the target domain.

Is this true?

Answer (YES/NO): NO